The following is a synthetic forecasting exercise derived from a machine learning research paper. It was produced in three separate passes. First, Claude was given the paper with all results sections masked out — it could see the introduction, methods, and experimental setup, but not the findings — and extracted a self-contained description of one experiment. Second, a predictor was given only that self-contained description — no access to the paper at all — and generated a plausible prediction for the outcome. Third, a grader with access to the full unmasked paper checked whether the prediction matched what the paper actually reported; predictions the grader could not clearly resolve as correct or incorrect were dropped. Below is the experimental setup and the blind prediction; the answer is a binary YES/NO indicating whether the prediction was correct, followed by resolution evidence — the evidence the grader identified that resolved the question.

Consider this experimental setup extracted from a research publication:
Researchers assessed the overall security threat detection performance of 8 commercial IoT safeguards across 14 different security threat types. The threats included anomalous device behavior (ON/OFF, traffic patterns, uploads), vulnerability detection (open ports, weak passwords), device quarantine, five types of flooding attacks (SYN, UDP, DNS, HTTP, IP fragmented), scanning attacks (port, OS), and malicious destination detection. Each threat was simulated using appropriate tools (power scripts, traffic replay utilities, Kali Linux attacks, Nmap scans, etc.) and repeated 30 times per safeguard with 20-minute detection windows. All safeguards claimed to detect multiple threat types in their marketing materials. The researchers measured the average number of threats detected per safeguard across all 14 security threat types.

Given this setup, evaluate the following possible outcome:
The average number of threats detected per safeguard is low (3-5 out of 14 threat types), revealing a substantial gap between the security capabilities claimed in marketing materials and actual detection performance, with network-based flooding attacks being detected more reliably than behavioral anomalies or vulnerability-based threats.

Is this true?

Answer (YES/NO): YES